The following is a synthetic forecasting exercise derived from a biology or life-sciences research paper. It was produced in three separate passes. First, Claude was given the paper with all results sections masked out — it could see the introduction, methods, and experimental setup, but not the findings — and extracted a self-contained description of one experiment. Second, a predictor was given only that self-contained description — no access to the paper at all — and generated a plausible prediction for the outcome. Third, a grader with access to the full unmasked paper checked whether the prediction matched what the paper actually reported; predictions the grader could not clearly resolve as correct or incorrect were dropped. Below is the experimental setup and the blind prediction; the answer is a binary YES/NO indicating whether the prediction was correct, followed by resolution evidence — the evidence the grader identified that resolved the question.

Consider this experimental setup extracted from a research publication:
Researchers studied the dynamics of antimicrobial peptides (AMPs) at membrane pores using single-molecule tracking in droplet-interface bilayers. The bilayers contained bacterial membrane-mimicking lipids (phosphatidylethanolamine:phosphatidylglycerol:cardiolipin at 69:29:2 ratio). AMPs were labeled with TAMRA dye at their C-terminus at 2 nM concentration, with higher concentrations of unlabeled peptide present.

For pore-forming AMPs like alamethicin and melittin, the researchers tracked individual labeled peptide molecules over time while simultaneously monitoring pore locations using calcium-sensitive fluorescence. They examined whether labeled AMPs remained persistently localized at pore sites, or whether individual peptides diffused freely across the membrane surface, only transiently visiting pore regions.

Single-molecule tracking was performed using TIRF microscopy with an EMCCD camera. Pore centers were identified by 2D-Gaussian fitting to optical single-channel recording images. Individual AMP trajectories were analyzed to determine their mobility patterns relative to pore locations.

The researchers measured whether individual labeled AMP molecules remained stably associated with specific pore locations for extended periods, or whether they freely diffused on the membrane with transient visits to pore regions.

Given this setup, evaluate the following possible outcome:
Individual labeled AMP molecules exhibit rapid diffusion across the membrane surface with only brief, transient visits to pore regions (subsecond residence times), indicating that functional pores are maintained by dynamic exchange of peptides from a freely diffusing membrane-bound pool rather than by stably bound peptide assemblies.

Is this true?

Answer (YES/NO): YES